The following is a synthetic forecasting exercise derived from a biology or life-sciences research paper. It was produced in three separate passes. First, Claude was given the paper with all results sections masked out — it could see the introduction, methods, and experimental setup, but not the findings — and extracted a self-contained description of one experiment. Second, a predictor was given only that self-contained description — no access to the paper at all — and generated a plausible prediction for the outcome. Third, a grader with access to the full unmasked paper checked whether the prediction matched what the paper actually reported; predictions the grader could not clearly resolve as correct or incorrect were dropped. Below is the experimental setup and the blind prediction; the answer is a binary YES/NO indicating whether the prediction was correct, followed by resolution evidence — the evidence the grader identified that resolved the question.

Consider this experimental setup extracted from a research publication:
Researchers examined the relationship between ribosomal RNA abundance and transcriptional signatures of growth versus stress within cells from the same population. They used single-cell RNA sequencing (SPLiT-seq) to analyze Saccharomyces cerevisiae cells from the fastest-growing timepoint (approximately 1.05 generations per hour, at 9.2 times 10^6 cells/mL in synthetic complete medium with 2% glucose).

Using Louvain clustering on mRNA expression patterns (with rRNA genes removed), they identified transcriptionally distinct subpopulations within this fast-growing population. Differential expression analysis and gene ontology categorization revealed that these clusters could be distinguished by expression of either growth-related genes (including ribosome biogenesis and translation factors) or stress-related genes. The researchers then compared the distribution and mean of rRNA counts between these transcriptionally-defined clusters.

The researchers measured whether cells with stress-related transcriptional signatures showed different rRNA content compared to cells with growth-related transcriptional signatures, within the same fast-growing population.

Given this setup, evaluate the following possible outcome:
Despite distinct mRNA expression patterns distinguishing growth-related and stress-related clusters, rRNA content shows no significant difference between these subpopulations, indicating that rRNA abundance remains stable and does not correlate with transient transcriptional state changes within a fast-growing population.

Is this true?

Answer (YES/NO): YES